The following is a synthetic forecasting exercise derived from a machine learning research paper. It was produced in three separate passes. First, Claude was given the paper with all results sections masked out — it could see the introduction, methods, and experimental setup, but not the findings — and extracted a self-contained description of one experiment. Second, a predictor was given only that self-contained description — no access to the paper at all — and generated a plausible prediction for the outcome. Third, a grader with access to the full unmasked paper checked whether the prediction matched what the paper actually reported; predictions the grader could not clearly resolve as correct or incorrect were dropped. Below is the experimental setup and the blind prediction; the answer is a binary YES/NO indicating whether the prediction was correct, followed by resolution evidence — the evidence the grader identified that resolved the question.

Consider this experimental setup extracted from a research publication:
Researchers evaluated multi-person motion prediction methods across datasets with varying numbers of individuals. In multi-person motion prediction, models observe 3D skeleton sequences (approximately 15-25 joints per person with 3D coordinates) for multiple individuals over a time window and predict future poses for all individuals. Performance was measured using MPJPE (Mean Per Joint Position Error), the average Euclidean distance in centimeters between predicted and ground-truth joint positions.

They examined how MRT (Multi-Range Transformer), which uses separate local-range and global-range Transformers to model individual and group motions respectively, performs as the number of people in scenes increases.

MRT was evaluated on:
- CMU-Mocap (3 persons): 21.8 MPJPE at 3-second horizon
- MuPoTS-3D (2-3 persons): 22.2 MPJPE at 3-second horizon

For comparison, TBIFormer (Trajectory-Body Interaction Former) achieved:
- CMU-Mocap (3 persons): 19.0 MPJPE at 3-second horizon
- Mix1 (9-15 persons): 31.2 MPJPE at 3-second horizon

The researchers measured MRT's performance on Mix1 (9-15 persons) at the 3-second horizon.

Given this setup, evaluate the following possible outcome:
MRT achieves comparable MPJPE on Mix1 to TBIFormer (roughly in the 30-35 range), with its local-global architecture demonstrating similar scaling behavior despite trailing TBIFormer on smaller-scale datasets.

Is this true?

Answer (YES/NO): NO